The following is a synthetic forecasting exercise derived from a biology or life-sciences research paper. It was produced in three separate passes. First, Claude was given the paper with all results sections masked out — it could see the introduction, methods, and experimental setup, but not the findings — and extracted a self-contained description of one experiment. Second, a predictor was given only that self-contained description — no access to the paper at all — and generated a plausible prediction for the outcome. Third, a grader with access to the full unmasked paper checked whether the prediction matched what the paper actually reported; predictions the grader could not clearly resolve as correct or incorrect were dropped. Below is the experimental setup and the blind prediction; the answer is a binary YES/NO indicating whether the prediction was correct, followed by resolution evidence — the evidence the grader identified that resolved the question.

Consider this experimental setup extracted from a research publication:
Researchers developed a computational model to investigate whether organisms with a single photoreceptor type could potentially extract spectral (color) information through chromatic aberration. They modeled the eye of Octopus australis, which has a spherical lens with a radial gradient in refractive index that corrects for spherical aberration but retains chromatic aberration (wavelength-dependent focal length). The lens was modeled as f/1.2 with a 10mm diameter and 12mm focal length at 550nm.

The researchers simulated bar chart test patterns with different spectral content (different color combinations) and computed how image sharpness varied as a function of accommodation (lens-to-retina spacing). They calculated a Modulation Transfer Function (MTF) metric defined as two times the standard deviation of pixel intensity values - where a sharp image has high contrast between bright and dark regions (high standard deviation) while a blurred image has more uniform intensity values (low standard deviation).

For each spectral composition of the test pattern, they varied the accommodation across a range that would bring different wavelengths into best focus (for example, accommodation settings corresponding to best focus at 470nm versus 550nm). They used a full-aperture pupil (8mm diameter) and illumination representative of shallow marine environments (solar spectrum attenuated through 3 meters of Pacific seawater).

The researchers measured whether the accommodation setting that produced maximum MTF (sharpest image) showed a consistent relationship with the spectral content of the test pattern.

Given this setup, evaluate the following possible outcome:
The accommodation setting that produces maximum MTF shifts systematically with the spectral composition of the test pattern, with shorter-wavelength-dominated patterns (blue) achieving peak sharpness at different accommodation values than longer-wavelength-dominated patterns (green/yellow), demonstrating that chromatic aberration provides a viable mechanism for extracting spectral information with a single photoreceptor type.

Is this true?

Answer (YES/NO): YES